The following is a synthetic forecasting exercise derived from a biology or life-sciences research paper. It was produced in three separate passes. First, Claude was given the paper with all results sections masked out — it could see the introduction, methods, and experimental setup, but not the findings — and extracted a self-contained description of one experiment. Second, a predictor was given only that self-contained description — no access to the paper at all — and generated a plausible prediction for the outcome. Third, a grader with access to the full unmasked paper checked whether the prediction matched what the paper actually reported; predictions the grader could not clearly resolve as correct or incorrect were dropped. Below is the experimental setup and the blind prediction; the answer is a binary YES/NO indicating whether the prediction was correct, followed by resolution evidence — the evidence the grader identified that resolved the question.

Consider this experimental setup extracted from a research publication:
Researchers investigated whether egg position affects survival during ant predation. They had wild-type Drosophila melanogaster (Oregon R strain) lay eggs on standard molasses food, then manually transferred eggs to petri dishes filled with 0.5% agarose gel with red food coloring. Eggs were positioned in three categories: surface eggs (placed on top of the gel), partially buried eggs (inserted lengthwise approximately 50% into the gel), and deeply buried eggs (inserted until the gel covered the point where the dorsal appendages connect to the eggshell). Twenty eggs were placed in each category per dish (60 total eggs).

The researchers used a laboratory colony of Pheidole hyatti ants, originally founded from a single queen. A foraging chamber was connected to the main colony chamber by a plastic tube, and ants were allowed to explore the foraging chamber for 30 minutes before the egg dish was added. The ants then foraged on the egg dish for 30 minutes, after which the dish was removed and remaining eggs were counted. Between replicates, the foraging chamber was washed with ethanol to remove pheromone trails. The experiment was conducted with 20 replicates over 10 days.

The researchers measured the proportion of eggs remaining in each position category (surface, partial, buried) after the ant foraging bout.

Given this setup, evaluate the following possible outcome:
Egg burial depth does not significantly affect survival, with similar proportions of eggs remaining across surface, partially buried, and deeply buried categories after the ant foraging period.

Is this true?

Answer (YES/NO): NO